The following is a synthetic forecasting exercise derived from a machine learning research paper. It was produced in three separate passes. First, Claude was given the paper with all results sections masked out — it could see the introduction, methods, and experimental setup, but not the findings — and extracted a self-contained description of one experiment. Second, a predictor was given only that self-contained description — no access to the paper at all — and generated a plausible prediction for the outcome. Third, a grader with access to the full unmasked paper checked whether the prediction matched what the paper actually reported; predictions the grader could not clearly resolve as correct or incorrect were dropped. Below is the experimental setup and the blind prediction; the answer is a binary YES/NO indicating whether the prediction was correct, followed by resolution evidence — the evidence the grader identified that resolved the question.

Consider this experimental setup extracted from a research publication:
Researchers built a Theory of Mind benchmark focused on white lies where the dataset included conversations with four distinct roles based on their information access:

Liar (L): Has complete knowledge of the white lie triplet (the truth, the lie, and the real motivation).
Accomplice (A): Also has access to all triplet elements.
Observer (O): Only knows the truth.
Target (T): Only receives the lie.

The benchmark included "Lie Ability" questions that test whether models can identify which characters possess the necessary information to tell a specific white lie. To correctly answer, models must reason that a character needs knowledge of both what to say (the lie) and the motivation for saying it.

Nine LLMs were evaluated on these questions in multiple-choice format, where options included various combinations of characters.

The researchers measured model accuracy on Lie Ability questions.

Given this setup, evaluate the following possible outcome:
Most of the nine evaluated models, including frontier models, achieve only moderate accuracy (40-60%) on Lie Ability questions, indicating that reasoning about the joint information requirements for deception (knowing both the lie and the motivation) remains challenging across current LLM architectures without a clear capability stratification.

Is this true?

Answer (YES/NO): NO